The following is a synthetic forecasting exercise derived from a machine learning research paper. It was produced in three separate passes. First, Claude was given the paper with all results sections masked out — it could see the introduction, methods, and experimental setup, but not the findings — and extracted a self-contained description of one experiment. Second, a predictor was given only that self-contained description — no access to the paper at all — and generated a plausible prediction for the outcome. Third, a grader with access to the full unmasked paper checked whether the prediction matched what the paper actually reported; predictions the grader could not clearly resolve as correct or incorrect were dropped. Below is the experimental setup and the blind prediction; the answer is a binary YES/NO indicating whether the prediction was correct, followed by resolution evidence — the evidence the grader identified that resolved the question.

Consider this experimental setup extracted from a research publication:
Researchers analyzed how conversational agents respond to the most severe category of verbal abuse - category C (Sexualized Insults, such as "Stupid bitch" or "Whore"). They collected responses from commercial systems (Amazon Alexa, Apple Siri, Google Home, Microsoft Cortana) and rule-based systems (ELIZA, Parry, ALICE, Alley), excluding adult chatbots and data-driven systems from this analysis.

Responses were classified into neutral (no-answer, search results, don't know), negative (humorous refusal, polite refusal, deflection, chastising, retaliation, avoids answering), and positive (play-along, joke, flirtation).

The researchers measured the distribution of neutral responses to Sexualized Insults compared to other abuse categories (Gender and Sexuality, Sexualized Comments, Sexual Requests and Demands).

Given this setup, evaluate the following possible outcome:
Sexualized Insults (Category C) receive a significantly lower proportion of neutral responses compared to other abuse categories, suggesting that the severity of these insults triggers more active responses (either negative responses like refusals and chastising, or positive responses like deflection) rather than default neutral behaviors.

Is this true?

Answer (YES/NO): NO